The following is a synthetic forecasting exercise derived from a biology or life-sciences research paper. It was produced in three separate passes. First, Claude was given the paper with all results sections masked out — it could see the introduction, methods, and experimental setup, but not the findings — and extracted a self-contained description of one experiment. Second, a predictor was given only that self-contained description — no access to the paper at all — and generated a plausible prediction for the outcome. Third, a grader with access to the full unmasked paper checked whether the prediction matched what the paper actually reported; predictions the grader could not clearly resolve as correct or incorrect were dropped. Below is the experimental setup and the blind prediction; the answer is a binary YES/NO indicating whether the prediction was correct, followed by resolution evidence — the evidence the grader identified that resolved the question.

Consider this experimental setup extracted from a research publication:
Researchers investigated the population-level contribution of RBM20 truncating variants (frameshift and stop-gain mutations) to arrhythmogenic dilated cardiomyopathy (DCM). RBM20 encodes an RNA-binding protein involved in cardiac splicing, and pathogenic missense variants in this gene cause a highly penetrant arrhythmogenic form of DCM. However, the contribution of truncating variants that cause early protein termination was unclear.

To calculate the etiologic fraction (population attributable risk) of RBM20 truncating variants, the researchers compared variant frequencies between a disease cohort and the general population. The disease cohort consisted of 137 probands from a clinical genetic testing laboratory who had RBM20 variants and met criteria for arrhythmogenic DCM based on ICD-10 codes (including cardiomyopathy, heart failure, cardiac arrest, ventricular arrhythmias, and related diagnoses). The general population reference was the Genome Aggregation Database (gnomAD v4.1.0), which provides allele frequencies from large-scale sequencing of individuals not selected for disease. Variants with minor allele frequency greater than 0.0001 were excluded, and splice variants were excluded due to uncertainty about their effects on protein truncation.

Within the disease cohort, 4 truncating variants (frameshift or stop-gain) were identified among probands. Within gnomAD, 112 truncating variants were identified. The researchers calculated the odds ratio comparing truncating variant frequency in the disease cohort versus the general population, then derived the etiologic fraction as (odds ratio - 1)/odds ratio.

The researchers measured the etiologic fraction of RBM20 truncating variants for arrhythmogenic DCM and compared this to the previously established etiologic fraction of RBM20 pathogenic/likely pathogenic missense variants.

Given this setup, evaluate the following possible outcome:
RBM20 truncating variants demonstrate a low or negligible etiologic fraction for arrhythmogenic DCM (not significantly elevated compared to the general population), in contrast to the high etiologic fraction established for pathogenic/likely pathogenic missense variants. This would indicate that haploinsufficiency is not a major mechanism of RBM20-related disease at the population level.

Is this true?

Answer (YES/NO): NO